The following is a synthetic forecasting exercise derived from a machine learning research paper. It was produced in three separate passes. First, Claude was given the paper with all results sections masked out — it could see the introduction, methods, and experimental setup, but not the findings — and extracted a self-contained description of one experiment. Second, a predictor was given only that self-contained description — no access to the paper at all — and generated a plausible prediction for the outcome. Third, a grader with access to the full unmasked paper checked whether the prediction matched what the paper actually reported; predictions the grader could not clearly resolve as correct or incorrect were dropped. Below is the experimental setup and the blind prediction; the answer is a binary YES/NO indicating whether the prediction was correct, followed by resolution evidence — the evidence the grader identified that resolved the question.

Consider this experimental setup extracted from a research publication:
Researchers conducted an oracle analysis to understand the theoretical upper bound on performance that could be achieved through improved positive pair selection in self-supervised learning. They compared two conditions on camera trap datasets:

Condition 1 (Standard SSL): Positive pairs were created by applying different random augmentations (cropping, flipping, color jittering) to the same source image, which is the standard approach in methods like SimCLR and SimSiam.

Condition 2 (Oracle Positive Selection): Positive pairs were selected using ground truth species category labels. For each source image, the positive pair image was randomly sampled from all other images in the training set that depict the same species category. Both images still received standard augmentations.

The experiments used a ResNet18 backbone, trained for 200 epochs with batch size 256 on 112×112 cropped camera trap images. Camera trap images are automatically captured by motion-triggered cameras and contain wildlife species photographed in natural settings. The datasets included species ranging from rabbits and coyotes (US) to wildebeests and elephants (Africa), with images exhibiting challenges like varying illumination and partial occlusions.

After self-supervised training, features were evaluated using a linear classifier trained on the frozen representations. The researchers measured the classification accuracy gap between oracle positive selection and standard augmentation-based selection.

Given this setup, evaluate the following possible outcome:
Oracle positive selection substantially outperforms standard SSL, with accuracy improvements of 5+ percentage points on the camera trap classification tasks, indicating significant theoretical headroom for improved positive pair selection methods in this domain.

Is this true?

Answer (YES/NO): YES